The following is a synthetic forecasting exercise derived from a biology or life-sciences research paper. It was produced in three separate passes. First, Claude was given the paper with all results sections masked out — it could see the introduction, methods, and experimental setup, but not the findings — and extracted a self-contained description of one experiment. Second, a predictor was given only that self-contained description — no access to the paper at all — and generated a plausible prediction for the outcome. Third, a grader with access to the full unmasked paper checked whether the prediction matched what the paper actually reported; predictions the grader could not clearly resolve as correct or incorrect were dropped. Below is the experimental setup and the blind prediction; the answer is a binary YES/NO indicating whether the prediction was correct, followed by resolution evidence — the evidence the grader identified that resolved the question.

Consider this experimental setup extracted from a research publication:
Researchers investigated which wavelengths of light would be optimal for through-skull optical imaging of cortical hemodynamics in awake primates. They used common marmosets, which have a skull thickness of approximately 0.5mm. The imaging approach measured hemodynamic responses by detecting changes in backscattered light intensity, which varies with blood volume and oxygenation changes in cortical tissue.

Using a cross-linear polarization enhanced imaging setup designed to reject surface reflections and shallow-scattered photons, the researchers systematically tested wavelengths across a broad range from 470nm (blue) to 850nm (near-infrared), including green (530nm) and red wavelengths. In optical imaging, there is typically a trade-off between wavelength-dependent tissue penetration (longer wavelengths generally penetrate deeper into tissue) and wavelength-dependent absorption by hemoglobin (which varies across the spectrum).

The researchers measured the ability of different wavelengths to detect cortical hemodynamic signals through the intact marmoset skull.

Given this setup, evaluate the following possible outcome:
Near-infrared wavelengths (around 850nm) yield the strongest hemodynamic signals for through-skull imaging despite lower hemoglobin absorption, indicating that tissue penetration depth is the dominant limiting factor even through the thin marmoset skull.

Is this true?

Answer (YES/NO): NO